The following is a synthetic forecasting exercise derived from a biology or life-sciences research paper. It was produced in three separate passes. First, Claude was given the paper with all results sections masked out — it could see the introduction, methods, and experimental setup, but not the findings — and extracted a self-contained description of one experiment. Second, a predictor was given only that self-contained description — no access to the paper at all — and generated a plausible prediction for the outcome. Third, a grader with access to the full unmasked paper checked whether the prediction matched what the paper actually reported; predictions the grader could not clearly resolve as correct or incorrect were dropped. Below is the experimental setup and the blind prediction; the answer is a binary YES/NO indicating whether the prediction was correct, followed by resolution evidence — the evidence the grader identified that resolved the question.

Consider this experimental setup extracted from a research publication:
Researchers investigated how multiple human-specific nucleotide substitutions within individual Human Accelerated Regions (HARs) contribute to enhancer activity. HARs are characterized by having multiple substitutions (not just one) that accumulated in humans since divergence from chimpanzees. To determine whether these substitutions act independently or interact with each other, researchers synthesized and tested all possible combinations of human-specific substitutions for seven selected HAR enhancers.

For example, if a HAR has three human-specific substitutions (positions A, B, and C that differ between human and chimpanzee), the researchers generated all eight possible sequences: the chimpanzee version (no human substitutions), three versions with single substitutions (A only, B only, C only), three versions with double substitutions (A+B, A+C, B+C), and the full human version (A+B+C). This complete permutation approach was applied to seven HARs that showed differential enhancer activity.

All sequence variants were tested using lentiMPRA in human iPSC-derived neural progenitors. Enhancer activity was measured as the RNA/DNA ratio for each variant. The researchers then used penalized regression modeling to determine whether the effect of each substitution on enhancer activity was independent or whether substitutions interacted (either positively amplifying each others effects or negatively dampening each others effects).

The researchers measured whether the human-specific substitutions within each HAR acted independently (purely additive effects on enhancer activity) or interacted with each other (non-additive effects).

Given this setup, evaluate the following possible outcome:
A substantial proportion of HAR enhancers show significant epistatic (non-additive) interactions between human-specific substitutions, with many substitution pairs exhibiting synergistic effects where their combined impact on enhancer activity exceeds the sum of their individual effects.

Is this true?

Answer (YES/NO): NO